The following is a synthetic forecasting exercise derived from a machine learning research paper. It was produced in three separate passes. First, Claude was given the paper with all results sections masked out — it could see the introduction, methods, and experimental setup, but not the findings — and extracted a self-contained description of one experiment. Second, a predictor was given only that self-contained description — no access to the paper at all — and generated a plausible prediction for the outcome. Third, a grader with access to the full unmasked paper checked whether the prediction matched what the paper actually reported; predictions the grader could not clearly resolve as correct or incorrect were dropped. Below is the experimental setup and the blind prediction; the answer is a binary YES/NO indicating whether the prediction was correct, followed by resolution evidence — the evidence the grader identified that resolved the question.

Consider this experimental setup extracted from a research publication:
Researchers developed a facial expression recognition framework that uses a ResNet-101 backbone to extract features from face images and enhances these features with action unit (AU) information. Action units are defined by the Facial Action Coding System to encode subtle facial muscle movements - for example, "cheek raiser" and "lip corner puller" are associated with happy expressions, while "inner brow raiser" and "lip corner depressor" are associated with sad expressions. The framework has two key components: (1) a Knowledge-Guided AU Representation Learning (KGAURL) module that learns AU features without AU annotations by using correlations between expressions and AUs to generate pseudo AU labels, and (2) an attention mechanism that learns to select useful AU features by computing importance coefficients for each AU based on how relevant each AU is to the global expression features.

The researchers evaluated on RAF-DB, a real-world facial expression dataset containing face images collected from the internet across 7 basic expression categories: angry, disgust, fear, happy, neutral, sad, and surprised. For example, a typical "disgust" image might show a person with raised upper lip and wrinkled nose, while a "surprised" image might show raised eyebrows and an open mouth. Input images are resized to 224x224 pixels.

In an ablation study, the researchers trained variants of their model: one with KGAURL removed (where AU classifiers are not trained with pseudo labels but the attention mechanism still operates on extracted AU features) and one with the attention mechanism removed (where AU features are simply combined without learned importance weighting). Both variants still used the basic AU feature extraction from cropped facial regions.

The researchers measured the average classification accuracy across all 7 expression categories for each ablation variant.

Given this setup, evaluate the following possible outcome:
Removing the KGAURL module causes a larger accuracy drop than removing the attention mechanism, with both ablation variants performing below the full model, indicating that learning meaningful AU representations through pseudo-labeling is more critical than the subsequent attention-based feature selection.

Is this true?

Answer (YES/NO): NO